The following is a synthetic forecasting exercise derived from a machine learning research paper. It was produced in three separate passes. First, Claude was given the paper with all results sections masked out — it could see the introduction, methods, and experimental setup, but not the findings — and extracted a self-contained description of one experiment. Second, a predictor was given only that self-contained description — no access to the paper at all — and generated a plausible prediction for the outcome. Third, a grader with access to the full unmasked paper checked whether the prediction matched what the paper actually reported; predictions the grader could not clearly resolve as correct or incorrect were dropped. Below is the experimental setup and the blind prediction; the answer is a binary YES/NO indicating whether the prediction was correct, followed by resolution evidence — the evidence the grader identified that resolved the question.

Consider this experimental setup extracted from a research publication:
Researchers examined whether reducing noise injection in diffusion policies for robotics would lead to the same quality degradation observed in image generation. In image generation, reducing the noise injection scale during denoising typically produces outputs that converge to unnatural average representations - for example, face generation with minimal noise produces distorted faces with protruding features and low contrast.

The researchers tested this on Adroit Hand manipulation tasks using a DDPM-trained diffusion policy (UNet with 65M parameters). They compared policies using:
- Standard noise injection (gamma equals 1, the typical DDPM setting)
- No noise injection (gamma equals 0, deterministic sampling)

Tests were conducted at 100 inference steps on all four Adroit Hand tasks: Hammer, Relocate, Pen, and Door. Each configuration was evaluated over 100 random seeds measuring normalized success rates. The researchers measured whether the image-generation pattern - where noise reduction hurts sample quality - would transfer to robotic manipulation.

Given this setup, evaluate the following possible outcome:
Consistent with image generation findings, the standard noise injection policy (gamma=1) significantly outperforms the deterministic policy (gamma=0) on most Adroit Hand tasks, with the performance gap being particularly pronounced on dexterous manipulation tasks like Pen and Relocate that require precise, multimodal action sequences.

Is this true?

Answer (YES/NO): NO